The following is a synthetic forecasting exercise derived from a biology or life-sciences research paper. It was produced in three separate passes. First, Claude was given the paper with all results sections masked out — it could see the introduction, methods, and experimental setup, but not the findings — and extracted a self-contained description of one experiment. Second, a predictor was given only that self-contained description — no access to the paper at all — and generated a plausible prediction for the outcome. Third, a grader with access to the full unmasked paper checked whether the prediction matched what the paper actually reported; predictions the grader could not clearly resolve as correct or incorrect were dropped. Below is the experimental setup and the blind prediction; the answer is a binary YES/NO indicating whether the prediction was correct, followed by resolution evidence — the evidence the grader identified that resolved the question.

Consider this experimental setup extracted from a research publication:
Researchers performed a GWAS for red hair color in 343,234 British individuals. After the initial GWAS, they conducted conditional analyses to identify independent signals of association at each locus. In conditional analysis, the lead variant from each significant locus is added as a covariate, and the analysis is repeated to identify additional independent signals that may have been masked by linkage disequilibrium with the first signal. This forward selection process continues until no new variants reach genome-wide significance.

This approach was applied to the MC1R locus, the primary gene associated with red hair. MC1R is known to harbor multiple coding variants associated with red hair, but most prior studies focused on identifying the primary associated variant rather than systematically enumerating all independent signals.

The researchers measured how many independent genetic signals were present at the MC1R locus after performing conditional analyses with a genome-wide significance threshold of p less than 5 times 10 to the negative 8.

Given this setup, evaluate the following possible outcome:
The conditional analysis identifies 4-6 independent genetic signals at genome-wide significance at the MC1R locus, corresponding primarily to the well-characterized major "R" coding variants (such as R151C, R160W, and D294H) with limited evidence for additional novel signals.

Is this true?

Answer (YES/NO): NO